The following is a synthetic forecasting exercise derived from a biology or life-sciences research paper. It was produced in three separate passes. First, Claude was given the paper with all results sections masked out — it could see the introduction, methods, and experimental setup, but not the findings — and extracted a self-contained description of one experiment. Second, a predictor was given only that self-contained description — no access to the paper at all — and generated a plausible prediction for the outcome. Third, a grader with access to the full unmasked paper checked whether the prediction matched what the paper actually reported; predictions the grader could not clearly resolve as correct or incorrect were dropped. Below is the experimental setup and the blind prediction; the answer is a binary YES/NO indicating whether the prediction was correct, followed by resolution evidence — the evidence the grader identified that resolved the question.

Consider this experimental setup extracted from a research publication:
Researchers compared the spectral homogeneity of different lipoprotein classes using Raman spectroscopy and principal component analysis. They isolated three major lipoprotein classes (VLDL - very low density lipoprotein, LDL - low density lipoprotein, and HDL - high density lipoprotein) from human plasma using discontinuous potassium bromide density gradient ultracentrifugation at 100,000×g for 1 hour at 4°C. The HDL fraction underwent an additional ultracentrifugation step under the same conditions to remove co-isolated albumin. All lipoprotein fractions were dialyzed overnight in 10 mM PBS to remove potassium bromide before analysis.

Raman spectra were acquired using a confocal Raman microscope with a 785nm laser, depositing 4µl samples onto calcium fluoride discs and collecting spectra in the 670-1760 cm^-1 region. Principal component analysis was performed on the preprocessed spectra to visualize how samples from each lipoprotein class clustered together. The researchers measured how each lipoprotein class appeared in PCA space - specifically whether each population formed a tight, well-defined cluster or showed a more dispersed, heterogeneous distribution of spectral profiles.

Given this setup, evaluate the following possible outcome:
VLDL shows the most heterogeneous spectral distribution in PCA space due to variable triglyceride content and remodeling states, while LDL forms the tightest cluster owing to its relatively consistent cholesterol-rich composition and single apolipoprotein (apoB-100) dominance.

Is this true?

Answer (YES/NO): NO